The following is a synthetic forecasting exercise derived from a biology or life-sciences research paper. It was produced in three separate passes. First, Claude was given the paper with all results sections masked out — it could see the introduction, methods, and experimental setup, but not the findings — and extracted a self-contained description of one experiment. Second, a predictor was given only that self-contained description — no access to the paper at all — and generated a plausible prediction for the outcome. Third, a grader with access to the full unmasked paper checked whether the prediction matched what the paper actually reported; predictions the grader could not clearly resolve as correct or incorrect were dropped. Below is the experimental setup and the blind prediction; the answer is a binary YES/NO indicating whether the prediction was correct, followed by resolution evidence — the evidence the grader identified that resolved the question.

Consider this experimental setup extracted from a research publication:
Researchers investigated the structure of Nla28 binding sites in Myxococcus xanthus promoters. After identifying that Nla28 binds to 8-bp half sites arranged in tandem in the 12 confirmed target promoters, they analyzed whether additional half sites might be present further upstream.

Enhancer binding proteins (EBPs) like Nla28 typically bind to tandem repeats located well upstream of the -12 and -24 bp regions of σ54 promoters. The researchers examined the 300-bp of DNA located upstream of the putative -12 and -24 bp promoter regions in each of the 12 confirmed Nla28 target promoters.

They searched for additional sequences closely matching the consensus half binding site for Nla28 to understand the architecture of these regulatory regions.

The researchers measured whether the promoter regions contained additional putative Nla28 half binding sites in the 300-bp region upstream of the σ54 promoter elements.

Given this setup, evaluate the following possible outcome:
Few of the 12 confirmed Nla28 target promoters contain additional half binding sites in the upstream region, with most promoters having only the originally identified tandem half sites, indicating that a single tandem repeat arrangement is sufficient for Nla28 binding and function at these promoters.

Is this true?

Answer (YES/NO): NO